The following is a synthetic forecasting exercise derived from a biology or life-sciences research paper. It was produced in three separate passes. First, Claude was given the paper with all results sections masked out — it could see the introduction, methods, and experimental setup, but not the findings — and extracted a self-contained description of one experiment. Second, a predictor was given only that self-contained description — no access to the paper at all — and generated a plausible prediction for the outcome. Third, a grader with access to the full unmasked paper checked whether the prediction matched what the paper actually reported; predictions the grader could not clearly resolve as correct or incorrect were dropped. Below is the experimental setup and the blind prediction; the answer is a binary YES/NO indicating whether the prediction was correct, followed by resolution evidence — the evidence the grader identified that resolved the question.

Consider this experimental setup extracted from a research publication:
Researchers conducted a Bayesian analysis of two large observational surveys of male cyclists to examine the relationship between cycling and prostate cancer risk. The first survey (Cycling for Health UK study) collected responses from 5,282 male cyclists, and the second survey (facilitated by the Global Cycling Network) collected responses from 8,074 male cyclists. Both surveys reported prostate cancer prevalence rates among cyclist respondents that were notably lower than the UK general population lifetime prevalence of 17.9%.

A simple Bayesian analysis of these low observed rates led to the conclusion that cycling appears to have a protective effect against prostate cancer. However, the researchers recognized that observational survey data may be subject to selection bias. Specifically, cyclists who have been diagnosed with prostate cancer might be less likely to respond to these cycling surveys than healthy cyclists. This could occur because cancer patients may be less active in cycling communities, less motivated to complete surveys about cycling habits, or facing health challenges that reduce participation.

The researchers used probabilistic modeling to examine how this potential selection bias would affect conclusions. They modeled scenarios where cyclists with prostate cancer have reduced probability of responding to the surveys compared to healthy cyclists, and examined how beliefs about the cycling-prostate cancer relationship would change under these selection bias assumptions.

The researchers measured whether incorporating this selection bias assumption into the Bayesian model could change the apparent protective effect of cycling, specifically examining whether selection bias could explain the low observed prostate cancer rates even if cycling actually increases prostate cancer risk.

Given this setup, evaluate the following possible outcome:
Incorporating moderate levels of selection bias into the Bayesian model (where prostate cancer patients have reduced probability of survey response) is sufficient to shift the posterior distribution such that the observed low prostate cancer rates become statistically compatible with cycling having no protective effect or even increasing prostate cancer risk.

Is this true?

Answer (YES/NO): YES